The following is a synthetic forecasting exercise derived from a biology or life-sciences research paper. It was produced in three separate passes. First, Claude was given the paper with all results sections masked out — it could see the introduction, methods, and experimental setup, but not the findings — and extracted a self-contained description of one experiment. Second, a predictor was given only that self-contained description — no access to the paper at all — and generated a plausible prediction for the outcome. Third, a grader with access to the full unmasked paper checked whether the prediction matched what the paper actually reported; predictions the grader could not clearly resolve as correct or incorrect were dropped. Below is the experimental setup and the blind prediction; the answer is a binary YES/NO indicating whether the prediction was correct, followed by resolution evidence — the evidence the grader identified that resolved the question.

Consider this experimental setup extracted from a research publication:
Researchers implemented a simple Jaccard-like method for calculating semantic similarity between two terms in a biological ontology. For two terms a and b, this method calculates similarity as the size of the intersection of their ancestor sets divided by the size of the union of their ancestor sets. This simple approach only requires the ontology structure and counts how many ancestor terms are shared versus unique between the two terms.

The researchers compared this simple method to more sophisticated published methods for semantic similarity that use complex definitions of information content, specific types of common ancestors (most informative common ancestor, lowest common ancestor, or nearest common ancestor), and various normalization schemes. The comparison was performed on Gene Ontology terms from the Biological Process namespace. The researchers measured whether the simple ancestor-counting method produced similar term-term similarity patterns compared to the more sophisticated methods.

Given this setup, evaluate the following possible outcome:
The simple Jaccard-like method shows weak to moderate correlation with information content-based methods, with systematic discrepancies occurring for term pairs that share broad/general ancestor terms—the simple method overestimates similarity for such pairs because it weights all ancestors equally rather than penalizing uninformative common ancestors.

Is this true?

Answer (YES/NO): NO